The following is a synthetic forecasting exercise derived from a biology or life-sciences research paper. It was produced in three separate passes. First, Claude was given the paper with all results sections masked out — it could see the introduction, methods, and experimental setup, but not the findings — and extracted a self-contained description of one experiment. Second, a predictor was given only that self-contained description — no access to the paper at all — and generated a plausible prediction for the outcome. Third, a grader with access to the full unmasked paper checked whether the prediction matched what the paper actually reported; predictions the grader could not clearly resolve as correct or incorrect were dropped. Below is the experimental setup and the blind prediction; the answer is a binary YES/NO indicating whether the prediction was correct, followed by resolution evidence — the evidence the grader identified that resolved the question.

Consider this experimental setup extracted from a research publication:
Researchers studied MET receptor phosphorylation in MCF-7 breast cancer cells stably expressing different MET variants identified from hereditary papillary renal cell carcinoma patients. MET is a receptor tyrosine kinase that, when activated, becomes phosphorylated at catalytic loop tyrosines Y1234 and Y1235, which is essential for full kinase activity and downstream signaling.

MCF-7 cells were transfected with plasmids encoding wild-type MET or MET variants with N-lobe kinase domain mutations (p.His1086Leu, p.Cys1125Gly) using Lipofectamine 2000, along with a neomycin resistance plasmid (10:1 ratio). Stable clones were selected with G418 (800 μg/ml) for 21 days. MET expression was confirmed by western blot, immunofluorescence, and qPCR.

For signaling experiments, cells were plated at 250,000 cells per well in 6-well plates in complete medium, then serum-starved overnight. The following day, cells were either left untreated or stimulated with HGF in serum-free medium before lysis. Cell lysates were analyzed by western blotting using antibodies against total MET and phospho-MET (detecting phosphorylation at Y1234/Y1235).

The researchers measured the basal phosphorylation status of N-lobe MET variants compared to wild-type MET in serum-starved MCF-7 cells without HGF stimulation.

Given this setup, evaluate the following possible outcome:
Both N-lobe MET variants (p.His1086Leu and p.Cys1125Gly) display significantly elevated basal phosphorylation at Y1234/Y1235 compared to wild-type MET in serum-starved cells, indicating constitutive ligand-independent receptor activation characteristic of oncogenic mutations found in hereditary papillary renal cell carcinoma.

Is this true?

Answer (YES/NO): NO